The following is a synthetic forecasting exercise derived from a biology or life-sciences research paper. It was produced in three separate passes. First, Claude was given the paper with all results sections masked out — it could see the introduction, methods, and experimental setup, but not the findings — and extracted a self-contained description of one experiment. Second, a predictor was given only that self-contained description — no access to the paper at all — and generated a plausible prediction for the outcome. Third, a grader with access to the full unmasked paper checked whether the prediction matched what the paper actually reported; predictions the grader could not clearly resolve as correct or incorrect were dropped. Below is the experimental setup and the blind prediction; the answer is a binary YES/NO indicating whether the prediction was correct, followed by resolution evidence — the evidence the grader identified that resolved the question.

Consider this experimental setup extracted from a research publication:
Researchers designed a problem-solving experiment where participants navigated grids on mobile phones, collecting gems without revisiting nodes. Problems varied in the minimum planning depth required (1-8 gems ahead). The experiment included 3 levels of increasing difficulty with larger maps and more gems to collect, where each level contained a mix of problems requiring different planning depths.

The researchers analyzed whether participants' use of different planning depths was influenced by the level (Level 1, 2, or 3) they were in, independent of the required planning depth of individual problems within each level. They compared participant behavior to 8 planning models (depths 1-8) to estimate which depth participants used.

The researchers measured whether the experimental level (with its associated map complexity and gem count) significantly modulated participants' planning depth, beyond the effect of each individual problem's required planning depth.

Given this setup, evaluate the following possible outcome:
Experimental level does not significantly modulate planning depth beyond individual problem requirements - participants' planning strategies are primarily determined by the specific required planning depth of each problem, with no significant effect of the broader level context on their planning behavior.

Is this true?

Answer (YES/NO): YES